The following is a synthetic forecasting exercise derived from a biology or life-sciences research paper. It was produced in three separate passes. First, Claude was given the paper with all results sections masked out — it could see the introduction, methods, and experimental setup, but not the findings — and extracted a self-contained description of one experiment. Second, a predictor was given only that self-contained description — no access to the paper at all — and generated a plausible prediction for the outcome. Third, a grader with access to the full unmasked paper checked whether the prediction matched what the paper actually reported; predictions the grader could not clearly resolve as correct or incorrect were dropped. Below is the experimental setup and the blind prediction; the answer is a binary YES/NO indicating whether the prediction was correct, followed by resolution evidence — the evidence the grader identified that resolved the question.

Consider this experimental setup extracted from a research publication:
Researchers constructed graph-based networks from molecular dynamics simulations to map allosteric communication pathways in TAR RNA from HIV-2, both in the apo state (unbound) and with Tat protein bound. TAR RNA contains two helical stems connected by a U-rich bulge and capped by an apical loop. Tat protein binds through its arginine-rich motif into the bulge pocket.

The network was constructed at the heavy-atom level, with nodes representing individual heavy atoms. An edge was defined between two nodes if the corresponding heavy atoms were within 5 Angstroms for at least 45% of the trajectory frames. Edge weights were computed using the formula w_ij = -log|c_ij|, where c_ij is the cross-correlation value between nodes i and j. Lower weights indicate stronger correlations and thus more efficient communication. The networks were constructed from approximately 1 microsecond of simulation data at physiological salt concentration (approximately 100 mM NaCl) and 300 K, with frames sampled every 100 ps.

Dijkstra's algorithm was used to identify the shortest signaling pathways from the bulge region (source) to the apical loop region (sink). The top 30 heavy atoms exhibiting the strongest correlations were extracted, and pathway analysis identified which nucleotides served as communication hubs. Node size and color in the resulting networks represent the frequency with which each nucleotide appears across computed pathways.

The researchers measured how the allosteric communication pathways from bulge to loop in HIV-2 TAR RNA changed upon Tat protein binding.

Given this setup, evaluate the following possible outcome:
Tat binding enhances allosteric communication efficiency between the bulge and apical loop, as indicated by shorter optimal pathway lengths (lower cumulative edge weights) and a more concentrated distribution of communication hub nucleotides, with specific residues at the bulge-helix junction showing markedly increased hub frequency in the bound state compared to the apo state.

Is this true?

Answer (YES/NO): NO